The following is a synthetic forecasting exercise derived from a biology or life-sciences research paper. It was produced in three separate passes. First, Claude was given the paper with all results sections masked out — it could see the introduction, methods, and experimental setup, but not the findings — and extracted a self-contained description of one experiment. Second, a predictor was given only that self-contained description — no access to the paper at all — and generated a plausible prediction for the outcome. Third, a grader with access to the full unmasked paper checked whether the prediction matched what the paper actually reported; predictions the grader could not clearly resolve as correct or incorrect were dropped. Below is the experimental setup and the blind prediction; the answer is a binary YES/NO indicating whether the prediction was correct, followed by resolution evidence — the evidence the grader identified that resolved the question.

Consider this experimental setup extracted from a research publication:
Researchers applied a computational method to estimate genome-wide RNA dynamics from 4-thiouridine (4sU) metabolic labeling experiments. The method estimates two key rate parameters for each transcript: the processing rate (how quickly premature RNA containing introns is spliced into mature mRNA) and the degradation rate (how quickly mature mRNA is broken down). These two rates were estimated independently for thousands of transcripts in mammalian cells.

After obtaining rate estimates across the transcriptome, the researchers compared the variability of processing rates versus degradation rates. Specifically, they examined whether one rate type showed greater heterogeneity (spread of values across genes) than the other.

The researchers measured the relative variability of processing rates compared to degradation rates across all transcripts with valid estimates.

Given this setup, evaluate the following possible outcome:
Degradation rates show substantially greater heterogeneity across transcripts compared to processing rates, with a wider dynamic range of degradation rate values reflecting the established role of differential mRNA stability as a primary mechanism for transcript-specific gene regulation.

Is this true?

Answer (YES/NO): YES